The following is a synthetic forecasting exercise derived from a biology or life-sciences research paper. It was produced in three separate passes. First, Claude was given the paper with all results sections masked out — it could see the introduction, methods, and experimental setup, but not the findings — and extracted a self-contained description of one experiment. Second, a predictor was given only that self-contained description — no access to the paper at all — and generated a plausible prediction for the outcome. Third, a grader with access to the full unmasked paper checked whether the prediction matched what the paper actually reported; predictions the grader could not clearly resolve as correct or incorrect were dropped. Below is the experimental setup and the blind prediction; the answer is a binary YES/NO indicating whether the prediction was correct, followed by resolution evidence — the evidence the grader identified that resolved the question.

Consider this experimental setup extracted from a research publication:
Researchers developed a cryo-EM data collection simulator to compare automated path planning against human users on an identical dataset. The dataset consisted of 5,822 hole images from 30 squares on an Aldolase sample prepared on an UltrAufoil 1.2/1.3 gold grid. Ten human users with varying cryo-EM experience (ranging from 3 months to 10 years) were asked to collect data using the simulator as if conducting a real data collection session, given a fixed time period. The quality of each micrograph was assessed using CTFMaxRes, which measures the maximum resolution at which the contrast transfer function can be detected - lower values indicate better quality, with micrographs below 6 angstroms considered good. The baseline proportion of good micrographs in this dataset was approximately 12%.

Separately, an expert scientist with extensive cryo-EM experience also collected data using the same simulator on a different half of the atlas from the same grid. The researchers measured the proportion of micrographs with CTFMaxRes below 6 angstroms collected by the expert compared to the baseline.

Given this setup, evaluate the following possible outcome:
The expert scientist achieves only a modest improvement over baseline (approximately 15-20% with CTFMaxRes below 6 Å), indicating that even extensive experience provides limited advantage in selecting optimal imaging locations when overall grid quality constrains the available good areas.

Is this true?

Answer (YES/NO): NO